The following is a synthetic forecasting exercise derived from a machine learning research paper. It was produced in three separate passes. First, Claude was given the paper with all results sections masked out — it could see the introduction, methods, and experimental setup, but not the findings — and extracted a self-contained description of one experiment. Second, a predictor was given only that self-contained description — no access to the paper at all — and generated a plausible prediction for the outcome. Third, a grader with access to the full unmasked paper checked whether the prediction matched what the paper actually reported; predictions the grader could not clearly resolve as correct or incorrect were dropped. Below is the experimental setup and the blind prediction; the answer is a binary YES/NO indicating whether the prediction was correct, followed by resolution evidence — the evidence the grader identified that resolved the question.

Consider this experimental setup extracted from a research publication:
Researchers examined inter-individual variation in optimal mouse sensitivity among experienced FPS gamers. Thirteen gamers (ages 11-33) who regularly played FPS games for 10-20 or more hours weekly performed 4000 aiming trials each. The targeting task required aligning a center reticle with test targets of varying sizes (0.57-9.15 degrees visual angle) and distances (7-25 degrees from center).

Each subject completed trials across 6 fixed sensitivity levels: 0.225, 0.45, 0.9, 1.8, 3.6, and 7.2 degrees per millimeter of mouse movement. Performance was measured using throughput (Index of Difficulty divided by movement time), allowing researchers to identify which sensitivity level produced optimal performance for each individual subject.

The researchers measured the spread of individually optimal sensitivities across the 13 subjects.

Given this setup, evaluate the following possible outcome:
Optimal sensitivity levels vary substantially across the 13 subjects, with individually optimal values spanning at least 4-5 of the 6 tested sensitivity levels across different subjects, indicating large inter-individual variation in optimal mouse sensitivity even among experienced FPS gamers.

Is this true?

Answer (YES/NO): NO